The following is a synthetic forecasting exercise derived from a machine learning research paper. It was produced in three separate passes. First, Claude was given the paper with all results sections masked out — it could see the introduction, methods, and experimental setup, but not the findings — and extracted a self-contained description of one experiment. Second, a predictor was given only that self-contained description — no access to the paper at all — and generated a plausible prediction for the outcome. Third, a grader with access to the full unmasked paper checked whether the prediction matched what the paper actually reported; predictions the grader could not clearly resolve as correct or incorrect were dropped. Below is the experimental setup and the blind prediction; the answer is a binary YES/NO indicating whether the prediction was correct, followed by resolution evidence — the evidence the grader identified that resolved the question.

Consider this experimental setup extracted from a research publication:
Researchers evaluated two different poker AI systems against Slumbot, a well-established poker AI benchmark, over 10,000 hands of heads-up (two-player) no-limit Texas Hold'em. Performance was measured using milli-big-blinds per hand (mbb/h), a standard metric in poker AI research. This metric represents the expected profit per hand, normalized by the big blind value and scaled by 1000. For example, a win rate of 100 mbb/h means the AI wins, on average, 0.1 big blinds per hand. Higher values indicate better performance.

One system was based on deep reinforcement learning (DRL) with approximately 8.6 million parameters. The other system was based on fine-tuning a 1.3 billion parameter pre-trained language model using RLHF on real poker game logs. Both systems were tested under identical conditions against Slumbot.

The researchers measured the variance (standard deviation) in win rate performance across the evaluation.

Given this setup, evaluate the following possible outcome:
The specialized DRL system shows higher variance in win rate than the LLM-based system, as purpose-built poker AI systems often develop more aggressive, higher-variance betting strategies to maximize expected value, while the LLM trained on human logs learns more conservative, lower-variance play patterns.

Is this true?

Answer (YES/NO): NO